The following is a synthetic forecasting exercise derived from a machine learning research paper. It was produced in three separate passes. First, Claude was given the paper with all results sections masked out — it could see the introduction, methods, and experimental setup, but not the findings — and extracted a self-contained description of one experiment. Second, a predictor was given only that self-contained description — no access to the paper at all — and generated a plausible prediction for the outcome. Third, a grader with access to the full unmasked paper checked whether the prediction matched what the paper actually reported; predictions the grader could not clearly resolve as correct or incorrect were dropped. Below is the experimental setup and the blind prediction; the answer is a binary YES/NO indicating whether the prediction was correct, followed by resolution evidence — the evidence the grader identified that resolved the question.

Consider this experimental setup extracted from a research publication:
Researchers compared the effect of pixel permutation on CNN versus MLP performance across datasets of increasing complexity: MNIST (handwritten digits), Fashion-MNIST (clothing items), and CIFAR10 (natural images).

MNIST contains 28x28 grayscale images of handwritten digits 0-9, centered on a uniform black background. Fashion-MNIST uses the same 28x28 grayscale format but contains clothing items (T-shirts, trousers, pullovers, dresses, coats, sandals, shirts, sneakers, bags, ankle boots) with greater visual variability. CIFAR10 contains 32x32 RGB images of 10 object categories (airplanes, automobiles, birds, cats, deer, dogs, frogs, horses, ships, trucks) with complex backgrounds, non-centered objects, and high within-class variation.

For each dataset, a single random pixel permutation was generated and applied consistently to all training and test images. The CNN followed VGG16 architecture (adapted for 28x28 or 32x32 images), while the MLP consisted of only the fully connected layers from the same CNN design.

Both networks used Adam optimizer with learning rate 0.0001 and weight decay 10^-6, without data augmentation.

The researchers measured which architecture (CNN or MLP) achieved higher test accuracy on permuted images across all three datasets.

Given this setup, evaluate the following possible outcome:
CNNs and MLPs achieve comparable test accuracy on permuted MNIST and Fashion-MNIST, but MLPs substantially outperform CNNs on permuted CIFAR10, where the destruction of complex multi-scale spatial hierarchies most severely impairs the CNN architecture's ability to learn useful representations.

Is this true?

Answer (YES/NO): NO